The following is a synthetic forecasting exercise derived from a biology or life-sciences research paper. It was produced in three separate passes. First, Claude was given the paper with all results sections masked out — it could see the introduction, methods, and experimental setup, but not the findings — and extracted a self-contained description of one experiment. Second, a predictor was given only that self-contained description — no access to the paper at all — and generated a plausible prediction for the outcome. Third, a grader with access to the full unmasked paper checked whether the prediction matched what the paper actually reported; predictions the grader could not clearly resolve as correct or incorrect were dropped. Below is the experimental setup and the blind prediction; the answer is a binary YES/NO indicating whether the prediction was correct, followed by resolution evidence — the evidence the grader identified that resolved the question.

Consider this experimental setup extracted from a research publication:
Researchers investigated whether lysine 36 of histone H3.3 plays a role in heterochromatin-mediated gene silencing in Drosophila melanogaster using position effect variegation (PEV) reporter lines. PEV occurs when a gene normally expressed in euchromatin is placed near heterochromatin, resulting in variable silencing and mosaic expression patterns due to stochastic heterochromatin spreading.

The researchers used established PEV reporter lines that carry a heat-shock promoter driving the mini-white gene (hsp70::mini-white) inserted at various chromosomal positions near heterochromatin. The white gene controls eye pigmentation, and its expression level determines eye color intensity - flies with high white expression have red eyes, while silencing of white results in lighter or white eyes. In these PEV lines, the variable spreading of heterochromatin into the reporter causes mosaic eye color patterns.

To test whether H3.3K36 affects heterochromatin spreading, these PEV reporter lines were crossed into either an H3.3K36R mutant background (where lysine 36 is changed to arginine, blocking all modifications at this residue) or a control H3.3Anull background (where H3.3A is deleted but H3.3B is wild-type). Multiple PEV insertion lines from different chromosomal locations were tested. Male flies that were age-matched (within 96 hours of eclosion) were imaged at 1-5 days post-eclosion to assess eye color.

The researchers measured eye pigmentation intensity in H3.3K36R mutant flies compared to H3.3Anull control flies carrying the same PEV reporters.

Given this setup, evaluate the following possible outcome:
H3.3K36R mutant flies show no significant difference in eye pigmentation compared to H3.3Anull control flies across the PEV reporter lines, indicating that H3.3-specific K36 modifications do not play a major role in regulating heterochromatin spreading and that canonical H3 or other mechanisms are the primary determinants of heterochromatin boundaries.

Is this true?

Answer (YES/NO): NO